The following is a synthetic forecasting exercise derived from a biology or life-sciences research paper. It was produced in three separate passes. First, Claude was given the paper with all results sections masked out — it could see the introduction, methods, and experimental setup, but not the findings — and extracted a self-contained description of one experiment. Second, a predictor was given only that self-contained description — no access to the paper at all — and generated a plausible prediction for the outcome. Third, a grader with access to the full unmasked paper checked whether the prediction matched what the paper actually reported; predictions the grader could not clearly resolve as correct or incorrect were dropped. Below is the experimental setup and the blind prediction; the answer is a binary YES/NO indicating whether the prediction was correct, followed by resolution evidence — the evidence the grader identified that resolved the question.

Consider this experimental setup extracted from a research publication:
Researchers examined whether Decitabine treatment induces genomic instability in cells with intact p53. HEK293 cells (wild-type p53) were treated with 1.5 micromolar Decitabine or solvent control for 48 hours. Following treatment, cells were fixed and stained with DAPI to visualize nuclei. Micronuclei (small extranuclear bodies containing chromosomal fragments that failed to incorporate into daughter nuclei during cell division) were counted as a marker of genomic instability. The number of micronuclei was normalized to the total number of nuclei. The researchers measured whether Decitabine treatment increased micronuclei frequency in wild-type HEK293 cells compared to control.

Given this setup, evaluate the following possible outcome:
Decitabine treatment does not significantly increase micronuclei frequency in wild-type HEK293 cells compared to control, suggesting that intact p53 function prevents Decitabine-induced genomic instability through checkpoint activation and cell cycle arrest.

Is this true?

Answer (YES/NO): NO